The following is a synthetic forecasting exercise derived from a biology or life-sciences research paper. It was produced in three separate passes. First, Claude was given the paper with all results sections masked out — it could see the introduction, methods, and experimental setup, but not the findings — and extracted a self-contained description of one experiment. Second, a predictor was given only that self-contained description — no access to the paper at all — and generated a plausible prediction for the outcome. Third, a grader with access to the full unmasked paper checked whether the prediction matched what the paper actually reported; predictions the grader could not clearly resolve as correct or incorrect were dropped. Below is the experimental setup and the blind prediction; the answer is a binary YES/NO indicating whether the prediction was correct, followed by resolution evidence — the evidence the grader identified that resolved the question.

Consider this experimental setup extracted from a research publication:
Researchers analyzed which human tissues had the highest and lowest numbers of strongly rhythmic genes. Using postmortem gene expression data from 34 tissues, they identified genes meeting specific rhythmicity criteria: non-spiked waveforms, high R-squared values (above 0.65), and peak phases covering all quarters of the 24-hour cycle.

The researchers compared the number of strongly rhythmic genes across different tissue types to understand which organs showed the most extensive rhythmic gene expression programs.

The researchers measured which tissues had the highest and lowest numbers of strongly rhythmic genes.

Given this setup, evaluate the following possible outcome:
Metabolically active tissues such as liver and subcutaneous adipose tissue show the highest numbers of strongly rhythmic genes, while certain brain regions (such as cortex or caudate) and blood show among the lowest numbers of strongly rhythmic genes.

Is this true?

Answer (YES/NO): NO